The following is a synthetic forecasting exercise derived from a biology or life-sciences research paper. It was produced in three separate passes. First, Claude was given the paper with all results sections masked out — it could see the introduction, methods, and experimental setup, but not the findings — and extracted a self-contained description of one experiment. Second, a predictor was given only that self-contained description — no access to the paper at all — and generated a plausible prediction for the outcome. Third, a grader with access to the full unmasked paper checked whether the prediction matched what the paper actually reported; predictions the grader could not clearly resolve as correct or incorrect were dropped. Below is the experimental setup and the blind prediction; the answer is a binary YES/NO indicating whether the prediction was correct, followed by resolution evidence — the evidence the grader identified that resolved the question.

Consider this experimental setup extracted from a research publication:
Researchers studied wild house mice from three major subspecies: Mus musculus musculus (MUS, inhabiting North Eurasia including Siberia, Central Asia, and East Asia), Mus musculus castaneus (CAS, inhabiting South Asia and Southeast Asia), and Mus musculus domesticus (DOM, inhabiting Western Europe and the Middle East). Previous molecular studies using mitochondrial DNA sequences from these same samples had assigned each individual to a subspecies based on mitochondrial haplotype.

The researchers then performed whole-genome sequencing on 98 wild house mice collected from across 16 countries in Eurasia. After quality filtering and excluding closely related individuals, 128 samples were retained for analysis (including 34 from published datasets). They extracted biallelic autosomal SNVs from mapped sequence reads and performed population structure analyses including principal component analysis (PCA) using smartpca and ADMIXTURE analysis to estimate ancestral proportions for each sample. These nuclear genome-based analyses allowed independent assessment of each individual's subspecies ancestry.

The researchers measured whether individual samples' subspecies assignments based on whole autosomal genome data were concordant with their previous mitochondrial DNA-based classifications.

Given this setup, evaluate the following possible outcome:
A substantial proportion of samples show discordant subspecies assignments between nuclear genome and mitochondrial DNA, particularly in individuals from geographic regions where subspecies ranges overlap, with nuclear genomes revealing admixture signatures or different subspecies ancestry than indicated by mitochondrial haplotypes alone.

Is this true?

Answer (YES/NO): YES